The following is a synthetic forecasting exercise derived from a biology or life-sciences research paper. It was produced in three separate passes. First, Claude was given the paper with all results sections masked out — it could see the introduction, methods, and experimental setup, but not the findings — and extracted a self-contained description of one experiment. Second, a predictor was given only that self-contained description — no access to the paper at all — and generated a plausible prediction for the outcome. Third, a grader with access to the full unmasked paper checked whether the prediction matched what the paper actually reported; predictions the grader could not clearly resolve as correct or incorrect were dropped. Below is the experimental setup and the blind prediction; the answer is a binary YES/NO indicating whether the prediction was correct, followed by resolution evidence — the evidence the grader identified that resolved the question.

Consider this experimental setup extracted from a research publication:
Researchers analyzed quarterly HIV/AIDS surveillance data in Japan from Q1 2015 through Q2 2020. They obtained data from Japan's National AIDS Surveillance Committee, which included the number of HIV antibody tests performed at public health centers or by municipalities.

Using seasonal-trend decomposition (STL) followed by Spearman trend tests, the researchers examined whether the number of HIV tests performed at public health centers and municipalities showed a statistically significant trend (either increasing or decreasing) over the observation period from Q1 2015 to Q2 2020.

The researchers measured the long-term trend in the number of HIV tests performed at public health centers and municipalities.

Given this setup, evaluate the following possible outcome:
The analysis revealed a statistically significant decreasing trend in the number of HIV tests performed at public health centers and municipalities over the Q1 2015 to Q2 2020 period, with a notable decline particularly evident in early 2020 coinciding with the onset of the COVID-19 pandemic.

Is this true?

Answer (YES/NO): NO